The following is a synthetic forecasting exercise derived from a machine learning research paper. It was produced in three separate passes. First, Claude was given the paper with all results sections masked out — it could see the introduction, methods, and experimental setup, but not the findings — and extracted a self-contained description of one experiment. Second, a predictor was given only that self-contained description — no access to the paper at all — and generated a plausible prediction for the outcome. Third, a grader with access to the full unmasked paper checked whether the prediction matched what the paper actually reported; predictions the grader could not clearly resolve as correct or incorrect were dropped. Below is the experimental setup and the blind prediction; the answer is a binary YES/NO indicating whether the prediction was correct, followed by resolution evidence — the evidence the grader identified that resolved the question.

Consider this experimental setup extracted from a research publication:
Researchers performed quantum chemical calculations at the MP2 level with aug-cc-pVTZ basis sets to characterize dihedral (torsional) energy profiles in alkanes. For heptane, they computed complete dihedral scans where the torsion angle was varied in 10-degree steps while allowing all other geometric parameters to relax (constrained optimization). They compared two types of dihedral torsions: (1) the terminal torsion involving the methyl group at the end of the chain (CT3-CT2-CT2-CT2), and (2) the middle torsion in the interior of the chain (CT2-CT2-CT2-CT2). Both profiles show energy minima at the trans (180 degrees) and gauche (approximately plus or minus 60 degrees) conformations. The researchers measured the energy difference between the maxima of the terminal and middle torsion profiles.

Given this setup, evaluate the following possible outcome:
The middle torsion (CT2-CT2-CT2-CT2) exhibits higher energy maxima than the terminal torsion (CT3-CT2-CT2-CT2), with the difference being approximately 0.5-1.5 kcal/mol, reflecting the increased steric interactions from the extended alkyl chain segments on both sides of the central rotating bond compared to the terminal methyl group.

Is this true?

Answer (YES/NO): NO